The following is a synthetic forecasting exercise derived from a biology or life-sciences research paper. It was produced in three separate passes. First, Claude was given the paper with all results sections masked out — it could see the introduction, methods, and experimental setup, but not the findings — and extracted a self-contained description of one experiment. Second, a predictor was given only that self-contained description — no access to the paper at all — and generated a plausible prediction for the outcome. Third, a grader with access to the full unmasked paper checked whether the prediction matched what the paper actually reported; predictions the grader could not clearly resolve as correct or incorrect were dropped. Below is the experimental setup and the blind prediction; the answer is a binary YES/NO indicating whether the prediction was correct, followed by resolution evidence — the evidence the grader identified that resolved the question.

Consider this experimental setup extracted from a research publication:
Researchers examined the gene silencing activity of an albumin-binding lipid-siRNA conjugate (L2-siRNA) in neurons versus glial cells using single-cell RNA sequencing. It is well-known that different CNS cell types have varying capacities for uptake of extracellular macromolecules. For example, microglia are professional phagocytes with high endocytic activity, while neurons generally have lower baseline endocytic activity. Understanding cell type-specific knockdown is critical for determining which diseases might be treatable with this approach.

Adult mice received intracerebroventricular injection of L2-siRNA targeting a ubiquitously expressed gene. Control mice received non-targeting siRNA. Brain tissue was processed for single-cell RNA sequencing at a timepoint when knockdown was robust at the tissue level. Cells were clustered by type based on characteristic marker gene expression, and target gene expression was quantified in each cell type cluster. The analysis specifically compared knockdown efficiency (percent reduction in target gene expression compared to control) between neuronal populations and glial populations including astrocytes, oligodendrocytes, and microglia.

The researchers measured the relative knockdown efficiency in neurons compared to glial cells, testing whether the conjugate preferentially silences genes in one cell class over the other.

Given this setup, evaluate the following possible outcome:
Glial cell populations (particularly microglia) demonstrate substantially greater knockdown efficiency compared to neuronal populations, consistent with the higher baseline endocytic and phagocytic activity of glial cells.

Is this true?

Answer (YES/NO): YES